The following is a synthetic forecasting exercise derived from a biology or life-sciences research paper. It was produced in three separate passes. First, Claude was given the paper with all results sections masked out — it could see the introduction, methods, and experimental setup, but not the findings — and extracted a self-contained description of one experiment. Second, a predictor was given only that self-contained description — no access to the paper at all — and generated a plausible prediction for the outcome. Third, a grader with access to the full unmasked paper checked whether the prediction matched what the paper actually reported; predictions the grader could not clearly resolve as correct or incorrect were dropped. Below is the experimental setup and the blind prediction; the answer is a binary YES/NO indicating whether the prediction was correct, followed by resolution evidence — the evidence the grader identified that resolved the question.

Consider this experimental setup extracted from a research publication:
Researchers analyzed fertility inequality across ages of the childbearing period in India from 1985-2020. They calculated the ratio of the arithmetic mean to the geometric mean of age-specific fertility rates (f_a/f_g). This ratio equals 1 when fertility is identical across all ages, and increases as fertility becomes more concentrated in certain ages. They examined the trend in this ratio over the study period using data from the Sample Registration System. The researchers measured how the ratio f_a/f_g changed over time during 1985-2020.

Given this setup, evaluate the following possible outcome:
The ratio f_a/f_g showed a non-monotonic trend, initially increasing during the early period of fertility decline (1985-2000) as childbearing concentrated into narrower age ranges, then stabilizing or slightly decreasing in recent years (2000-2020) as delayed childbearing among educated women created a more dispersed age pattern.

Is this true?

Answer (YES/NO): NO